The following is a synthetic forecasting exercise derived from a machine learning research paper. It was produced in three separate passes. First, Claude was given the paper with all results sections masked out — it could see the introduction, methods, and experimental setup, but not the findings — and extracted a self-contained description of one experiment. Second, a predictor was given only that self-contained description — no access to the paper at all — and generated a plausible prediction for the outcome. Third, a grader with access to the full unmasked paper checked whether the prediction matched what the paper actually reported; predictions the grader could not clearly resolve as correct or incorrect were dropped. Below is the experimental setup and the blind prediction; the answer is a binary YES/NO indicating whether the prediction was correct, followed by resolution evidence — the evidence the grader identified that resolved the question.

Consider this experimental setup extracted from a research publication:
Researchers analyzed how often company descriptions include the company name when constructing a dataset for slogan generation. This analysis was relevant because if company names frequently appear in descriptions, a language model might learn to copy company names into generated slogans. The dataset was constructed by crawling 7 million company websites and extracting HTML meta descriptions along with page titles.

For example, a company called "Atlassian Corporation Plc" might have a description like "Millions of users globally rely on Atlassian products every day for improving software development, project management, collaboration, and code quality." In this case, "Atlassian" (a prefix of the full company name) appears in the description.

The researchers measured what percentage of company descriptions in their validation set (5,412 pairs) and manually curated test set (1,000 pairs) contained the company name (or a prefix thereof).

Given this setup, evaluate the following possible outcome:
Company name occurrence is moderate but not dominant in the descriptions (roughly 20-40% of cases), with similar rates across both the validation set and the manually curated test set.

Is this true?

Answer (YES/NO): NO